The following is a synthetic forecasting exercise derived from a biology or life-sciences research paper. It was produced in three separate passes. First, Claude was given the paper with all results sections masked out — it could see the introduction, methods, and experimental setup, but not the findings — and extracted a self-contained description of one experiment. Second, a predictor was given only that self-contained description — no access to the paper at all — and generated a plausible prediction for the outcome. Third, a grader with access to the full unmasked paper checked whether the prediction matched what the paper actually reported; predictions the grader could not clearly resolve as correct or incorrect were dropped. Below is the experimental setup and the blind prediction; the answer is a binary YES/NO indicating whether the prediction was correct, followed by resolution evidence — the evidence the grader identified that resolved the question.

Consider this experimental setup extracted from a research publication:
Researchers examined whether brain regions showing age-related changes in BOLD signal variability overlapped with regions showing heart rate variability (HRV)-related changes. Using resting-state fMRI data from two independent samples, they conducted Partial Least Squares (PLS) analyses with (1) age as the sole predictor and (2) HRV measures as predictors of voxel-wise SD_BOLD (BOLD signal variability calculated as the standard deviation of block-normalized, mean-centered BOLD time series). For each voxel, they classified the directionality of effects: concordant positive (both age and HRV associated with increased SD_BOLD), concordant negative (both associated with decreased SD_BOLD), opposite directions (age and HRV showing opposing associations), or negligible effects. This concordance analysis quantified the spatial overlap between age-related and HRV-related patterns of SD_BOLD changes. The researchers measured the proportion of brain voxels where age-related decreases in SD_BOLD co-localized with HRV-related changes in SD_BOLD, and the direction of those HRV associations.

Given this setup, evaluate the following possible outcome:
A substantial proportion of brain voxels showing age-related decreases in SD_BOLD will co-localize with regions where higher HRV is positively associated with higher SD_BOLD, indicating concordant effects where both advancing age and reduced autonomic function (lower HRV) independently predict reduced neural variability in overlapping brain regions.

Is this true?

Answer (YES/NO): YES